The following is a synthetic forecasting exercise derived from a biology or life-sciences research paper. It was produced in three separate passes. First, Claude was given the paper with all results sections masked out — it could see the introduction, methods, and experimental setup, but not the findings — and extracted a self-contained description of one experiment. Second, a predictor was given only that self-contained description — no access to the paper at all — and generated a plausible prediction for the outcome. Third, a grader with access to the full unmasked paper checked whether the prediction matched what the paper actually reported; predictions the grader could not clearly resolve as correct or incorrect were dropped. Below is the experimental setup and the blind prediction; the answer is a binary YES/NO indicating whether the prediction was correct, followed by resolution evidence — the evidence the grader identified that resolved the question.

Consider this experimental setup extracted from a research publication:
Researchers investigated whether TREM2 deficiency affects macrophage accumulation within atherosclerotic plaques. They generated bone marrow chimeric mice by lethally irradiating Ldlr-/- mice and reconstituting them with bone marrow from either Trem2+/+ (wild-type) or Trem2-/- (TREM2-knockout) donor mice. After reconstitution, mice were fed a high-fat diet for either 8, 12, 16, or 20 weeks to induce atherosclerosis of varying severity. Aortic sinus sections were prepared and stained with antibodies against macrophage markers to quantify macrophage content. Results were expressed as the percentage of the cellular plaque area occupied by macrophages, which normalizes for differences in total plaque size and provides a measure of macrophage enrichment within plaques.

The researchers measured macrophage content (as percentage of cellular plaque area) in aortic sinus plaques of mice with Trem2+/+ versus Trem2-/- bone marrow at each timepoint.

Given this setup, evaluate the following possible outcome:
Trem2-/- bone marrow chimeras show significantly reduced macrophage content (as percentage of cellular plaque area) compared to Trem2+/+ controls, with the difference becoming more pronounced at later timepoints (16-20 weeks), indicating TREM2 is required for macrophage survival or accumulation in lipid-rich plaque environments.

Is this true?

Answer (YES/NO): NO